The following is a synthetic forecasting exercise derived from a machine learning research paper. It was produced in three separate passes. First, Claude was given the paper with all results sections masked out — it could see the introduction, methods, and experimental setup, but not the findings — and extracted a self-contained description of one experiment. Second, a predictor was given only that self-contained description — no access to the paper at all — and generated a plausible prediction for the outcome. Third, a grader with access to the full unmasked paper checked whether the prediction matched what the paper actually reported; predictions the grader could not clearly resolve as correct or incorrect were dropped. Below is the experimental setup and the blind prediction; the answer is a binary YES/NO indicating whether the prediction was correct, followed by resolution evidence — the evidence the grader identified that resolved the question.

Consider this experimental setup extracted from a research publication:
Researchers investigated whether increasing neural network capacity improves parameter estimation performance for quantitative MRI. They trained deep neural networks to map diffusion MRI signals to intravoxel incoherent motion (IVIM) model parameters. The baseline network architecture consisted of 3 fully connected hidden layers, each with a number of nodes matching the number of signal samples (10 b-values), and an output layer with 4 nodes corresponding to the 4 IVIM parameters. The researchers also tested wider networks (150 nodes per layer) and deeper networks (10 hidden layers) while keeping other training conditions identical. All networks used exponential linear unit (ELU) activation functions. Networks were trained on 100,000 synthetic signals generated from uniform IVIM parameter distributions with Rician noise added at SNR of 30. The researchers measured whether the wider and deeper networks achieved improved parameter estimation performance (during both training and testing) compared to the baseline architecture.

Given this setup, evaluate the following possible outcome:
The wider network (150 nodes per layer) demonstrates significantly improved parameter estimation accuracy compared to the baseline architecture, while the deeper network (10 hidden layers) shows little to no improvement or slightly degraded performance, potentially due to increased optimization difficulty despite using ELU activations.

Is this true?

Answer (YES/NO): NO